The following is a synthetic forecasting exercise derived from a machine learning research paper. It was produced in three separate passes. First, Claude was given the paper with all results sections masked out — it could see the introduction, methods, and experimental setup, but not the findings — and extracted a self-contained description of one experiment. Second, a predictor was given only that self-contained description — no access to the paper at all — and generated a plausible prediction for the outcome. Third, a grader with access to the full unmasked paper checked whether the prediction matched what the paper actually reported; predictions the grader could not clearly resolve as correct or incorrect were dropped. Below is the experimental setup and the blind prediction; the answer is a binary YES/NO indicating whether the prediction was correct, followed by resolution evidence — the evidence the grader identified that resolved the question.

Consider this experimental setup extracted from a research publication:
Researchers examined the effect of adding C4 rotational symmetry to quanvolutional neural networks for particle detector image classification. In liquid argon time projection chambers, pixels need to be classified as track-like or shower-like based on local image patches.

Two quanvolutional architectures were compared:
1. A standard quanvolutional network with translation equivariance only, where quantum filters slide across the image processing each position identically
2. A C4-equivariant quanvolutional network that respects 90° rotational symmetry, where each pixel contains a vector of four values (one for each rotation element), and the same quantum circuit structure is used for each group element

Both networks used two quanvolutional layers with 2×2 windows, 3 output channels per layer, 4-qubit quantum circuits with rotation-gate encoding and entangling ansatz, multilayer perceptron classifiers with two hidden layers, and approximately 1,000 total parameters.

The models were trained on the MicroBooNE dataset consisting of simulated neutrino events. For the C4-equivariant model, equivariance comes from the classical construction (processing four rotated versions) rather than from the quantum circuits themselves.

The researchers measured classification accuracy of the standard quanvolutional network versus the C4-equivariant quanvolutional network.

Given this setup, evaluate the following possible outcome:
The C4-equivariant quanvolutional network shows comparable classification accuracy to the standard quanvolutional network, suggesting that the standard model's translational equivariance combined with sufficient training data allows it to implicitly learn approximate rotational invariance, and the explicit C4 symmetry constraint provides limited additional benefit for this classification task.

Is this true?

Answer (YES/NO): NO